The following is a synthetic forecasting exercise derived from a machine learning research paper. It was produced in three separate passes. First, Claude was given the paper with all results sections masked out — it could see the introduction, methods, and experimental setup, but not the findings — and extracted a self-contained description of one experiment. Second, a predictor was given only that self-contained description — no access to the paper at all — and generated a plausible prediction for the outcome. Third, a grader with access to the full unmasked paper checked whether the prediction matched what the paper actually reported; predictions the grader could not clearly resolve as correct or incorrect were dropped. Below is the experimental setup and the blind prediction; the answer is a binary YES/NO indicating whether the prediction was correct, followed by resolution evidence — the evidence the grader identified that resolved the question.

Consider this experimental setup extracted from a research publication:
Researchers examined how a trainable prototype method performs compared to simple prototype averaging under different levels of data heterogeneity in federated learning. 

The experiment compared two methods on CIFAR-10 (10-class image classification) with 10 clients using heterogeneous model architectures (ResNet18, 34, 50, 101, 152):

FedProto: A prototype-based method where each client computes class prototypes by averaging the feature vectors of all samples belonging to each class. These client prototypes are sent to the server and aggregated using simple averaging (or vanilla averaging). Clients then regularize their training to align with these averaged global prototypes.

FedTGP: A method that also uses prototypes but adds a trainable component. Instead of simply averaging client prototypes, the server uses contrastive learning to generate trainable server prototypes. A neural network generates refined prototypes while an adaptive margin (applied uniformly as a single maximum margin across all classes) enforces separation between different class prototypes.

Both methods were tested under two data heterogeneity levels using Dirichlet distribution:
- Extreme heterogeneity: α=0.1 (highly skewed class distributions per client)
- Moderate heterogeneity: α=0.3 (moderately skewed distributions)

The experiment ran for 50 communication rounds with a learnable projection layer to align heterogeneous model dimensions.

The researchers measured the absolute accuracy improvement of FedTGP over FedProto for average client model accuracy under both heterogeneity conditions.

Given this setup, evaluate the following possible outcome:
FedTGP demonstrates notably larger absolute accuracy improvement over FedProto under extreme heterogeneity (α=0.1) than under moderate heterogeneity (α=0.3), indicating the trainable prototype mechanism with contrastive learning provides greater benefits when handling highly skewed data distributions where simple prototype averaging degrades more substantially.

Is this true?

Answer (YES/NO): NO